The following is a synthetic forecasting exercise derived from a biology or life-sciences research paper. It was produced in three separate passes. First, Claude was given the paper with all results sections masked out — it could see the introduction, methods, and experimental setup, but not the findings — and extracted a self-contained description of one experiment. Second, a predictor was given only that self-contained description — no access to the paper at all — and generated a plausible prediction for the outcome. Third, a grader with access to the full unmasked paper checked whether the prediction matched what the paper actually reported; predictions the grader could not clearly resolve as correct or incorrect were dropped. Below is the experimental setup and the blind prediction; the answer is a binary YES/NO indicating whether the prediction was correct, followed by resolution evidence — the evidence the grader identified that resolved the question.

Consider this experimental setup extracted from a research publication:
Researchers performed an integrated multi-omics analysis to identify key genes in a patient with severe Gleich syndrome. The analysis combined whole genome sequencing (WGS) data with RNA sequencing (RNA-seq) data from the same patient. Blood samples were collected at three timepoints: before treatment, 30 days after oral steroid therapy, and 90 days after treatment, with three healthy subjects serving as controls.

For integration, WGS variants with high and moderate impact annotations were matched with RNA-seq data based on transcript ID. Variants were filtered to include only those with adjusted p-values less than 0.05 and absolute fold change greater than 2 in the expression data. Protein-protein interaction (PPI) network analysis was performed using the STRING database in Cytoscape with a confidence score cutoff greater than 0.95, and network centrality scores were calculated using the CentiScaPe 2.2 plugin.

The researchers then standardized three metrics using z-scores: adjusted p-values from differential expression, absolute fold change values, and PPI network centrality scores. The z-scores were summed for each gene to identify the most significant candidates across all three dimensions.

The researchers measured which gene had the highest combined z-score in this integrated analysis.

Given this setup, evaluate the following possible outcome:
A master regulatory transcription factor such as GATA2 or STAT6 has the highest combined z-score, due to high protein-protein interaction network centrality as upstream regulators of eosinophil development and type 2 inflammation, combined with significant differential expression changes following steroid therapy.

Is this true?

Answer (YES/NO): NO